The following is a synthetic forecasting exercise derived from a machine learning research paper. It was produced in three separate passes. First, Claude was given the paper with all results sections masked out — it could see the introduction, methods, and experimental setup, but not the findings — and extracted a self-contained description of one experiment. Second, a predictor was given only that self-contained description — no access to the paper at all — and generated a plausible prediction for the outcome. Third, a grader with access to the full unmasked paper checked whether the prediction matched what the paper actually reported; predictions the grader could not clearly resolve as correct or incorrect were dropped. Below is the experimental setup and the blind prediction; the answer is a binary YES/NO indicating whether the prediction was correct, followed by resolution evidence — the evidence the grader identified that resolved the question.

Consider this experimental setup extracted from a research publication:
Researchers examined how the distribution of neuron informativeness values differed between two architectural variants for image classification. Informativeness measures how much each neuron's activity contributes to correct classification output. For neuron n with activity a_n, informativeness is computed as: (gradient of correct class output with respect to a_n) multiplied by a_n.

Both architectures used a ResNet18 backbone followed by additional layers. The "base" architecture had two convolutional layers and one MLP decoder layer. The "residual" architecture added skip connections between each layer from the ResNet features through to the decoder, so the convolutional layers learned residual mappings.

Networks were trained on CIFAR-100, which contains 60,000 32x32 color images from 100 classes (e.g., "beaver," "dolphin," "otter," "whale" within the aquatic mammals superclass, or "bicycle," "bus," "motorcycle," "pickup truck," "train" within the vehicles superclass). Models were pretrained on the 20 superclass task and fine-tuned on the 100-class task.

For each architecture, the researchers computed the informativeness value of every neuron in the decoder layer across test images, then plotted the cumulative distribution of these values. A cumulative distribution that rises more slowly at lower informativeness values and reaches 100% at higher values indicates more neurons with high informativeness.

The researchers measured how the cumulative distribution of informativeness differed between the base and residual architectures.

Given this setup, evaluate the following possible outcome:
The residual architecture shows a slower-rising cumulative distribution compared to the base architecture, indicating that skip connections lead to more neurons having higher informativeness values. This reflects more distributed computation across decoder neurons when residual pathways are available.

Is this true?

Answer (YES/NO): NO